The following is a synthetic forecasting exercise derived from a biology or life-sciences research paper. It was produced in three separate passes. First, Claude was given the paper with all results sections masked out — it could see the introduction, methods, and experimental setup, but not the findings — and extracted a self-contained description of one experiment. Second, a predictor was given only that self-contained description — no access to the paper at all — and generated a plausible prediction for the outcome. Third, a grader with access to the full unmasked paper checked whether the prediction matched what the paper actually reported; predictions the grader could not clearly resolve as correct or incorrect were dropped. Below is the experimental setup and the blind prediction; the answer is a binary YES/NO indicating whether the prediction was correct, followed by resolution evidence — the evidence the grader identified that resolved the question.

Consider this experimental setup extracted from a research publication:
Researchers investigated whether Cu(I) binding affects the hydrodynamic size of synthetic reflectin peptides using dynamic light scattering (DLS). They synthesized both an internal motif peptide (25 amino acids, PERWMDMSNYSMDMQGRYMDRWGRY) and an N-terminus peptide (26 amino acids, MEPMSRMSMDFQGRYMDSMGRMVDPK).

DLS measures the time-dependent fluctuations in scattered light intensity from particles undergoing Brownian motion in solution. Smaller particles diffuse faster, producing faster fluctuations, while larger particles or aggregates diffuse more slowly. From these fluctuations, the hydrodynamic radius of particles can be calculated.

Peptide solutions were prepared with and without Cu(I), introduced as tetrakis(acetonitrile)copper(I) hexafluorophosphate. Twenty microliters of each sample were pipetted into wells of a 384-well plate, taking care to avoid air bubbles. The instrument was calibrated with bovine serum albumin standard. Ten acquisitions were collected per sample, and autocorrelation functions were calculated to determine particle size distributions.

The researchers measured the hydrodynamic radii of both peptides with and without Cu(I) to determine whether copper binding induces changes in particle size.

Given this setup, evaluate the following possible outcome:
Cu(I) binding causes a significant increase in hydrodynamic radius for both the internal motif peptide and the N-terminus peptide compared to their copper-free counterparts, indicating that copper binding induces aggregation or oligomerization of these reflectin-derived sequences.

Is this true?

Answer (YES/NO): YES